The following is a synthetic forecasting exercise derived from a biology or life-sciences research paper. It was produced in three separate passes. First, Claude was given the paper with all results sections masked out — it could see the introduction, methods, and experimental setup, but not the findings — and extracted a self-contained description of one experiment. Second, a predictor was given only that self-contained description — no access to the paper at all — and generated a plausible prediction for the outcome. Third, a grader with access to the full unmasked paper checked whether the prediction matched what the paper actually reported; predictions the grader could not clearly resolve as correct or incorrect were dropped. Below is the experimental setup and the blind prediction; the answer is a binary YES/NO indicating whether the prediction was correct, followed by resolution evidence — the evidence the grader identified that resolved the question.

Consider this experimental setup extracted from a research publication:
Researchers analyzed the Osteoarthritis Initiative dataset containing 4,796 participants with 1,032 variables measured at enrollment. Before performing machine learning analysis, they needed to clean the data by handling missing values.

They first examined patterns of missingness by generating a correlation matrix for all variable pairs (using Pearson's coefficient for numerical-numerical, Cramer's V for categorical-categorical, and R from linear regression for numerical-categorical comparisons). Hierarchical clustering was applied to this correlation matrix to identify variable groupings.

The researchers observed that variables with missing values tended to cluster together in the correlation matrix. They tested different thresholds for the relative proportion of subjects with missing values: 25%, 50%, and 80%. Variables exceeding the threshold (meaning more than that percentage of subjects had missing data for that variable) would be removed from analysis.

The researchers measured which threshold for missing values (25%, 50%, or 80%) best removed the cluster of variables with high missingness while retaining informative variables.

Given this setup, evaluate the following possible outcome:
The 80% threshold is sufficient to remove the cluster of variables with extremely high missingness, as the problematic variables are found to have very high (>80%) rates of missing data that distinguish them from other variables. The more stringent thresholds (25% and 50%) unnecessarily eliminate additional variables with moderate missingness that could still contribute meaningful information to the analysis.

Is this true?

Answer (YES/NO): NO